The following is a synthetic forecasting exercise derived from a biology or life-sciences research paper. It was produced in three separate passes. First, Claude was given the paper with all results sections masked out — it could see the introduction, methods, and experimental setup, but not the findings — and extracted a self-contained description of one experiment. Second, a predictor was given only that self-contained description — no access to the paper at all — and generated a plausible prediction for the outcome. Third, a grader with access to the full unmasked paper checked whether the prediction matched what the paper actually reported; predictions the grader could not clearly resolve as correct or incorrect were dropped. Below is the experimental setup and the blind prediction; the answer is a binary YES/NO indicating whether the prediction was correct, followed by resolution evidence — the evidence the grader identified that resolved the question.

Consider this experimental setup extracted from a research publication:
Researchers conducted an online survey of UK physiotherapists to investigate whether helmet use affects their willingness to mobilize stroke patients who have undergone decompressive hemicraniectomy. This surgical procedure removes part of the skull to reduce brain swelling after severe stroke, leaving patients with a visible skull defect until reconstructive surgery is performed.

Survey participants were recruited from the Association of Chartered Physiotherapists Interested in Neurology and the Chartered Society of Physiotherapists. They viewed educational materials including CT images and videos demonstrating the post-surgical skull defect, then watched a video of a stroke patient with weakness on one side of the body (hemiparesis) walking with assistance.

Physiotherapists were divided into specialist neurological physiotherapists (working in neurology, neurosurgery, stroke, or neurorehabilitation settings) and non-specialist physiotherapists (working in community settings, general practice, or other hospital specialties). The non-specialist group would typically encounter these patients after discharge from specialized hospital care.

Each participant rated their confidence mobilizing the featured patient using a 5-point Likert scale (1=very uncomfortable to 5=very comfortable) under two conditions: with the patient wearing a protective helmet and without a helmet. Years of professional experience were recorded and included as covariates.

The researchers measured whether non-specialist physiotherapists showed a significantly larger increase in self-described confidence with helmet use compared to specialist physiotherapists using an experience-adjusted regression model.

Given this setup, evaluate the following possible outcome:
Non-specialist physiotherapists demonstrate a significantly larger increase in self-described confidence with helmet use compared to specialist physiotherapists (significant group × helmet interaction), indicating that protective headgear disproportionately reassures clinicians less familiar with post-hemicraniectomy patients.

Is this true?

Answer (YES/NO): NO